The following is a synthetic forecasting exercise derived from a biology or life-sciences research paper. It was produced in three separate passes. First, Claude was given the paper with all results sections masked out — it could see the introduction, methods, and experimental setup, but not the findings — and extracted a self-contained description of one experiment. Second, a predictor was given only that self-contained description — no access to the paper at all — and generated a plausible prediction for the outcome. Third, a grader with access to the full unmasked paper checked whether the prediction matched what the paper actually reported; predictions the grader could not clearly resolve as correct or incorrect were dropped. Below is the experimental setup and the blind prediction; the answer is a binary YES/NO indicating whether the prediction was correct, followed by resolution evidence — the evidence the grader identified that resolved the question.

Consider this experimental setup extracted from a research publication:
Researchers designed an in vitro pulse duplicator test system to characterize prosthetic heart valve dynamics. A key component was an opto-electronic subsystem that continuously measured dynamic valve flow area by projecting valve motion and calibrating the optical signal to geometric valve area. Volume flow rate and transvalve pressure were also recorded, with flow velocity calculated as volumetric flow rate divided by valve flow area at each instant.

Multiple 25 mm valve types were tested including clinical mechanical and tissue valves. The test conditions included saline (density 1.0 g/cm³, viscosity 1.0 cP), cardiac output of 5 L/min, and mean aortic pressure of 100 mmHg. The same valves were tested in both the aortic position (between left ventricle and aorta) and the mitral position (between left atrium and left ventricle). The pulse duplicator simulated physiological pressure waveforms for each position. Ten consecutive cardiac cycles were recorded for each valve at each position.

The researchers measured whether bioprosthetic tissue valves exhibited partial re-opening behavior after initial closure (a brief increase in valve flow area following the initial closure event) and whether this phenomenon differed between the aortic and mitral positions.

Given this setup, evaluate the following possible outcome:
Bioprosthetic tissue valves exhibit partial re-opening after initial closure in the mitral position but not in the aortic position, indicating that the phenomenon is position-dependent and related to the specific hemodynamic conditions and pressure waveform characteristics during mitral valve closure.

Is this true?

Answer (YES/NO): NO